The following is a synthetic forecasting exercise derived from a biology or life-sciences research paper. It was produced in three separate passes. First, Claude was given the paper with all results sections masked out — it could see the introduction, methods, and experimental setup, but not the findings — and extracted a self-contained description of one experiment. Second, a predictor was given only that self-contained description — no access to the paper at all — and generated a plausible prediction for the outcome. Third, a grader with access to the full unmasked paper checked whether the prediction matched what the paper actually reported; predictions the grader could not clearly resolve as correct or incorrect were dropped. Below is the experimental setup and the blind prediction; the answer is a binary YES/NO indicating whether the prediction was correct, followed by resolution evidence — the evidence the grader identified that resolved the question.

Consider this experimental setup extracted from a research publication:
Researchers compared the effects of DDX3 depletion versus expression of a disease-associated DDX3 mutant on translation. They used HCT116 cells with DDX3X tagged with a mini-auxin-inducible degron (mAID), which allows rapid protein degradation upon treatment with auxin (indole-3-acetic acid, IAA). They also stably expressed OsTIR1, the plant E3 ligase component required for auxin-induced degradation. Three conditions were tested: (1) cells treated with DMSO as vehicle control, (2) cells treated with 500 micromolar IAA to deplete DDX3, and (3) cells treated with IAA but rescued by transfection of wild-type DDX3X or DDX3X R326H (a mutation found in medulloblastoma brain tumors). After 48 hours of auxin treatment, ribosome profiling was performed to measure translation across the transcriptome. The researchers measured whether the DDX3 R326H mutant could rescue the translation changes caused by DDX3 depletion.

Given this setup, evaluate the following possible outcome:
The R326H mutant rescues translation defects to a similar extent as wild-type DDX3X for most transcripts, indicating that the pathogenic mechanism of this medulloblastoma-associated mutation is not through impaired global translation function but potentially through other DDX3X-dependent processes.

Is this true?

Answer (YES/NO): NO